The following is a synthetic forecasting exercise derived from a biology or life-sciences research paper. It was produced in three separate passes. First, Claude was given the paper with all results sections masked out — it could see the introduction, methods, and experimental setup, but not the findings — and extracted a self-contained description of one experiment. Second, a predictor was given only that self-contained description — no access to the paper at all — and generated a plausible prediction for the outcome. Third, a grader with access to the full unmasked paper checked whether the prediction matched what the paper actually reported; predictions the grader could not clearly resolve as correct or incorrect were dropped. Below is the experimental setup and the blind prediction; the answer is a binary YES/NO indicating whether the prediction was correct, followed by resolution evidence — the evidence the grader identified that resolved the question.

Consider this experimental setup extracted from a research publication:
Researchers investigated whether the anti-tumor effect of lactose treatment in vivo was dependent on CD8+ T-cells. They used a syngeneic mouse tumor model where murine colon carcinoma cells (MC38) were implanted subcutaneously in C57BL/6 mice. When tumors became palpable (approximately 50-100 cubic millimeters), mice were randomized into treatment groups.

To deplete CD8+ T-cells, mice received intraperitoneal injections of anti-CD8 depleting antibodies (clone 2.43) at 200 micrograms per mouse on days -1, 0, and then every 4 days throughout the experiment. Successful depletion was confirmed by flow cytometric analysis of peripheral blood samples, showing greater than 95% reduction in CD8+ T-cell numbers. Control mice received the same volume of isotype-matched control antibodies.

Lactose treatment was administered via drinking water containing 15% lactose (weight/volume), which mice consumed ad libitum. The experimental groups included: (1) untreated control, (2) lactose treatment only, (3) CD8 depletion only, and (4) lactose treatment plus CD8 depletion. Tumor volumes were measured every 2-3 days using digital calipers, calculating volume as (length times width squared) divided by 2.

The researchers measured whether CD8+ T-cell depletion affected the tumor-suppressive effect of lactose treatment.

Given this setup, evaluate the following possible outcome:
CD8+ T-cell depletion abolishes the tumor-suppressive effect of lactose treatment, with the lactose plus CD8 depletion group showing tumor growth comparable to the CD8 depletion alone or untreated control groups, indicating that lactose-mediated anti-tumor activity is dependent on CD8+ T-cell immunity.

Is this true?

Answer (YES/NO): NO